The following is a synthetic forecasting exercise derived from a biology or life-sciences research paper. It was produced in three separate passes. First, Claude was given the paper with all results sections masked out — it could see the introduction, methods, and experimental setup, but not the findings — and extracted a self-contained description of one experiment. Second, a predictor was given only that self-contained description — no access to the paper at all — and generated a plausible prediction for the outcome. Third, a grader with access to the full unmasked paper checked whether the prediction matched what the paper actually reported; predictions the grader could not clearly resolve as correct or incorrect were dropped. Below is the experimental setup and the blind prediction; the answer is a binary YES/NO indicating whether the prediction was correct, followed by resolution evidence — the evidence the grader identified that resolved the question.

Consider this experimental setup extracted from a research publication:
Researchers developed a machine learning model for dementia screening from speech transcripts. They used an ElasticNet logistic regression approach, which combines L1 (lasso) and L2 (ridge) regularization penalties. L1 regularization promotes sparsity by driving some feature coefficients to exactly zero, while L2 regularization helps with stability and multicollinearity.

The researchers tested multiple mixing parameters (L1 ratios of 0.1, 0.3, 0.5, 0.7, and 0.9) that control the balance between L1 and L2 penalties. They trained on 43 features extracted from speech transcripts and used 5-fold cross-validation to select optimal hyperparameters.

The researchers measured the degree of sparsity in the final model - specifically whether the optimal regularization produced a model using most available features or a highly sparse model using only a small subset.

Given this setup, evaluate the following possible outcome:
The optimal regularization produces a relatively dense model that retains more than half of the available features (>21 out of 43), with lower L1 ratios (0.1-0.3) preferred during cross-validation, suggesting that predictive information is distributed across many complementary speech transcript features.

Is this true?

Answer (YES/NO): NO